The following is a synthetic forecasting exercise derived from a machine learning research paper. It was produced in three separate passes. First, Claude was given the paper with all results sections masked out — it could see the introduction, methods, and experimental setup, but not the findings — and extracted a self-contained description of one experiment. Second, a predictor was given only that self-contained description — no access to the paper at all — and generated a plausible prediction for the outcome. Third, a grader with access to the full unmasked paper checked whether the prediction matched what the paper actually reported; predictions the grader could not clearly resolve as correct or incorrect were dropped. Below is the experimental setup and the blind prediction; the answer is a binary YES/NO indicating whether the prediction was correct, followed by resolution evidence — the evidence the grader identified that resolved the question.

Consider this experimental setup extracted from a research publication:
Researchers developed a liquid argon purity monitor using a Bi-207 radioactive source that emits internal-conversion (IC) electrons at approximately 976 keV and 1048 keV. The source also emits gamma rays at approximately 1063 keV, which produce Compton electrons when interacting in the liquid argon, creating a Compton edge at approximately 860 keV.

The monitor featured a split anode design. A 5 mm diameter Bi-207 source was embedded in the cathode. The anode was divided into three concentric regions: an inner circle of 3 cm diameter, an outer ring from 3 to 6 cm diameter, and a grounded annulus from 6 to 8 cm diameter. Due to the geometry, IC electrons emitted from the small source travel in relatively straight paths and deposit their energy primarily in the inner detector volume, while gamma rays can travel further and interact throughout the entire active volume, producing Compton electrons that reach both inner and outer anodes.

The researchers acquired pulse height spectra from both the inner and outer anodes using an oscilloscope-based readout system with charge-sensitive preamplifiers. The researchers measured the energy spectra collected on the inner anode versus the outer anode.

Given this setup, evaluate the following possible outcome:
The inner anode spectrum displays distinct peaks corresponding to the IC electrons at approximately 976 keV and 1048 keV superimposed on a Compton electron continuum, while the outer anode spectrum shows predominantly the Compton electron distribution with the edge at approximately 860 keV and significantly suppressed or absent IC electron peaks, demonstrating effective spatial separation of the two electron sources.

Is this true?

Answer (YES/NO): YES